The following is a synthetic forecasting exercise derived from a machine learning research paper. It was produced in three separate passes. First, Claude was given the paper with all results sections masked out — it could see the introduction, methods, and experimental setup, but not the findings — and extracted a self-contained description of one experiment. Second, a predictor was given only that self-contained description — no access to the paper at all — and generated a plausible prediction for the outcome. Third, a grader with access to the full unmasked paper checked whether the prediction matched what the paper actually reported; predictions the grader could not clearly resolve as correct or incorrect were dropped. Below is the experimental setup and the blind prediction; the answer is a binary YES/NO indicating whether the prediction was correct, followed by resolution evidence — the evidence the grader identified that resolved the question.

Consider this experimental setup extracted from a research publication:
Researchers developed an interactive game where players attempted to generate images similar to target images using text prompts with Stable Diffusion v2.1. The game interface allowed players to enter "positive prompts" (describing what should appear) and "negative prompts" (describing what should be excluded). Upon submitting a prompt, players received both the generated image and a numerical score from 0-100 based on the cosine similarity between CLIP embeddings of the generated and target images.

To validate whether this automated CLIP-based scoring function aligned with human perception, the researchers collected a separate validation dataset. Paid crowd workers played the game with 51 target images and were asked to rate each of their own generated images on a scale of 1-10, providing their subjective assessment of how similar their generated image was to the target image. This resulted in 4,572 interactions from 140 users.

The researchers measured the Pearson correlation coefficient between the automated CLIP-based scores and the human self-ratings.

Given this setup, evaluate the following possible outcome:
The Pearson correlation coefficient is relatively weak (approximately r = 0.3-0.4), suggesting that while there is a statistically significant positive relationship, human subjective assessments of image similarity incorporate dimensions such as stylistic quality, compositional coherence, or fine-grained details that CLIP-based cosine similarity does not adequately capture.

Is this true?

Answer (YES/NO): NO